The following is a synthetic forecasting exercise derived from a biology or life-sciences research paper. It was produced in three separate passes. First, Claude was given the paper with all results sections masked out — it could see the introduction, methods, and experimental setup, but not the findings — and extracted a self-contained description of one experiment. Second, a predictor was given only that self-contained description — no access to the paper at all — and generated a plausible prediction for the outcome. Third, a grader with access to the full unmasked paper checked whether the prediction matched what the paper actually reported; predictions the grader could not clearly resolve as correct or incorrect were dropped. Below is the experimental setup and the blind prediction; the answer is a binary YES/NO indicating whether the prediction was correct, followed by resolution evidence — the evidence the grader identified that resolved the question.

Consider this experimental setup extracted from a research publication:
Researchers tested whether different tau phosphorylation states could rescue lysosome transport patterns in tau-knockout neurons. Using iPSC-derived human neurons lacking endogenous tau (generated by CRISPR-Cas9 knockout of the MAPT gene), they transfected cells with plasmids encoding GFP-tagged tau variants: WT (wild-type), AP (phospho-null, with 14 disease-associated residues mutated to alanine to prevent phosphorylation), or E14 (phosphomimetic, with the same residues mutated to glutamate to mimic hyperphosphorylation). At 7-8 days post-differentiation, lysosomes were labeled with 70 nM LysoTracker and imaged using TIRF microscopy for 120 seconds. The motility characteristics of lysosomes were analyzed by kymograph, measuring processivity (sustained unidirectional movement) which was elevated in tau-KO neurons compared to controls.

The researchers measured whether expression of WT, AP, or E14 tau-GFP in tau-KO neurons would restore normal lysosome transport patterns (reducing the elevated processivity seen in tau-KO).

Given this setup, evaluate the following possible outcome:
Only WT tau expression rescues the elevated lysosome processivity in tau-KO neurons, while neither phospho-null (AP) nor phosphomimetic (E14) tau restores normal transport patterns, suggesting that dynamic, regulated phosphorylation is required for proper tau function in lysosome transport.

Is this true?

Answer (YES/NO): NO